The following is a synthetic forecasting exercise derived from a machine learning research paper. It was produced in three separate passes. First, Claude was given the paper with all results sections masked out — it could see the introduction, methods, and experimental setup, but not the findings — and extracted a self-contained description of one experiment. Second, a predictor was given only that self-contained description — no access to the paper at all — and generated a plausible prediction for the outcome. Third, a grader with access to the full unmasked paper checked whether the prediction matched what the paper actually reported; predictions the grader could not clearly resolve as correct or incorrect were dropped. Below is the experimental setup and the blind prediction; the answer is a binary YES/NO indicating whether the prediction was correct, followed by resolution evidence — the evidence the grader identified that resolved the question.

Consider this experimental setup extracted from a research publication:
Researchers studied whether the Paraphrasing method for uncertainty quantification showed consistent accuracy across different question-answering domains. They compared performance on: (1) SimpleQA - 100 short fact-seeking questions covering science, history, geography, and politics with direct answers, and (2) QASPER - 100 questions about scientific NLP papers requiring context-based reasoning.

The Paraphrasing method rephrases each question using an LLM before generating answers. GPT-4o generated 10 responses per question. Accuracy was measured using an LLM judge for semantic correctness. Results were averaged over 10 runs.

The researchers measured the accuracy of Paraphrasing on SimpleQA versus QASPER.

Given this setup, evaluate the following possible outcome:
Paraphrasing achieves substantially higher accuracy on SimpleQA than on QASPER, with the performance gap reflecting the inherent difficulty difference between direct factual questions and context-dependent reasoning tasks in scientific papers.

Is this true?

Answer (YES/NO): NO